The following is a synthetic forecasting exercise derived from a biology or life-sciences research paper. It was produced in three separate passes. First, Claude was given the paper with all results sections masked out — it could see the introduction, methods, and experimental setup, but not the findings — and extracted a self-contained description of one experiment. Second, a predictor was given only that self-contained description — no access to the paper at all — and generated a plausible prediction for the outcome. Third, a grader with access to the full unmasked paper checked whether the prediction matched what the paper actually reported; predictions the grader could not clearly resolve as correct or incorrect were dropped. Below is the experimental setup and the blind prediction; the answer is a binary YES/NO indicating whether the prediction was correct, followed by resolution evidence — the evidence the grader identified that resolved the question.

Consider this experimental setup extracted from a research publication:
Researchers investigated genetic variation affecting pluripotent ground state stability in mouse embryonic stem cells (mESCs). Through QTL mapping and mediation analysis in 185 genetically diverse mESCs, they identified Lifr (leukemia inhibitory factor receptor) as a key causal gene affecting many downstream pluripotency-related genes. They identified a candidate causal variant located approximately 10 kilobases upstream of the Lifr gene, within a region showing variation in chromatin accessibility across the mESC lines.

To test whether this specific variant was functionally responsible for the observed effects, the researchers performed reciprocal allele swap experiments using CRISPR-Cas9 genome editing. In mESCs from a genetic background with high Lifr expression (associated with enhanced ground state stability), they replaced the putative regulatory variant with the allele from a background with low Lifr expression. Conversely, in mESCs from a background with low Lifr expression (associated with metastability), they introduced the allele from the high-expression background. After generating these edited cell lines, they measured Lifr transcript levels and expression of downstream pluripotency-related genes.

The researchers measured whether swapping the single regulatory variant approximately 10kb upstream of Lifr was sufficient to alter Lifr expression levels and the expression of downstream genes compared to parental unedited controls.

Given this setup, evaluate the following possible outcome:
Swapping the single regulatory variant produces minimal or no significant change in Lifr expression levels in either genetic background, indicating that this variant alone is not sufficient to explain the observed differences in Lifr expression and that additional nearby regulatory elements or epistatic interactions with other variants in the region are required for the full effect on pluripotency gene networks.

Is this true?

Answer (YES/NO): NO